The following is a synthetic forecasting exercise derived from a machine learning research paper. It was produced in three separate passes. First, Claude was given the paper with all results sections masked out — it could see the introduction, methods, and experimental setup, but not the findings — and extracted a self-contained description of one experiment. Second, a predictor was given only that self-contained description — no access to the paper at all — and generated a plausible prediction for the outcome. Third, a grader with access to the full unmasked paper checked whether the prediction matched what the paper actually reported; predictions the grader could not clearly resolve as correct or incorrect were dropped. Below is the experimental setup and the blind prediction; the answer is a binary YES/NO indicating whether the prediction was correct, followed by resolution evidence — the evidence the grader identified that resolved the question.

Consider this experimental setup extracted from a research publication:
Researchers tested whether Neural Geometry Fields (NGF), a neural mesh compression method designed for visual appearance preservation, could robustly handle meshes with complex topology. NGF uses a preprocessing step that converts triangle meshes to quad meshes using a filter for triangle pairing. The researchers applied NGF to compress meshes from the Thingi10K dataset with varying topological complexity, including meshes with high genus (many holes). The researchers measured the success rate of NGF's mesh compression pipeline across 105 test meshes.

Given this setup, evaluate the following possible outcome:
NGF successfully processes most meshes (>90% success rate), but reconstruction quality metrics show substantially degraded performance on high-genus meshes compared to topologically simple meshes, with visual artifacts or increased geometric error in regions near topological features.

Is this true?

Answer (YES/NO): NO